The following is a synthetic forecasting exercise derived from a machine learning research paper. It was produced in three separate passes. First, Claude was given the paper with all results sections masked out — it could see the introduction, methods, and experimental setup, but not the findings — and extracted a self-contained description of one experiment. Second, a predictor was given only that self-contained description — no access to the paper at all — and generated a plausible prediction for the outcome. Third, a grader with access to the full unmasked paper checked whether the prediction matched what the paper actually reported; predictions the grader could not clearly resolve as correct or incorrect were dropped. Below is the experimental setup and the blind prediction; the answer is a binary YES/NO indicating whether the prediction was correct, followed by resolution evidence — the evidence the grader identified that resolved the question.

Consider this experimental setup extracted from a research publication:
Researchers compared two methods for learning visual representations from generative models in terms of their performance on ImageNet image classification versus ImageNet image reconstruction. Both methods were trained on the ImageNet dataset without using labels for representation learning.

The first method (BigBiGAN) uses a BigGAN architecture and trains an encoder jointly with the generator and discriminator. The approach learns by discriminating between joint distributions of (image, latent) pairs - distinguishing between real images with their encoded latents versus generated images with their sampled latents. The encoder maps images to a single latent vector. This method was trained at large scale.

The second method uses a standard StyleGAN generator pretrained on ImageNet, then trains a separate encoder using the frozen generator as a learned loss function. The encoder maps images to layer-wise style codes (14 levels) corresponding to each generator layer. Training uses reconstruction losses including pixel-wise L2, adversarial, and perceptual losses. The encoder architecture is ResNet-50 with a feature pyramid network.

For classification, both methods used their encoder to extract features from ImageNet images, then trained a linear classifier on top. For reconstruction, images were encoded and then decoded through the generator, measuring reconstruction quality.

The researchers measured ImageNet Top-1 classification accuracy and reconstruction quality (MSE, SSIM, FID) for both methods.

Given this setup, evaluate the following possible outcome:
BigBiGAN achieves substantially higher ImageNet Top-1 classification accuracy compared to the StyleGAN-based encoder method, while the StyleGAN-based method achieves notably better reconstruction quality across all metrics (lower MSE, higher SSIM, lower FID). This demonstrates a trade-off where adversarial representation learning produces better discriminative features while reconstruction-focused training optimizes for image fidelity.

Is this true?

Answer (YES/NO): YES